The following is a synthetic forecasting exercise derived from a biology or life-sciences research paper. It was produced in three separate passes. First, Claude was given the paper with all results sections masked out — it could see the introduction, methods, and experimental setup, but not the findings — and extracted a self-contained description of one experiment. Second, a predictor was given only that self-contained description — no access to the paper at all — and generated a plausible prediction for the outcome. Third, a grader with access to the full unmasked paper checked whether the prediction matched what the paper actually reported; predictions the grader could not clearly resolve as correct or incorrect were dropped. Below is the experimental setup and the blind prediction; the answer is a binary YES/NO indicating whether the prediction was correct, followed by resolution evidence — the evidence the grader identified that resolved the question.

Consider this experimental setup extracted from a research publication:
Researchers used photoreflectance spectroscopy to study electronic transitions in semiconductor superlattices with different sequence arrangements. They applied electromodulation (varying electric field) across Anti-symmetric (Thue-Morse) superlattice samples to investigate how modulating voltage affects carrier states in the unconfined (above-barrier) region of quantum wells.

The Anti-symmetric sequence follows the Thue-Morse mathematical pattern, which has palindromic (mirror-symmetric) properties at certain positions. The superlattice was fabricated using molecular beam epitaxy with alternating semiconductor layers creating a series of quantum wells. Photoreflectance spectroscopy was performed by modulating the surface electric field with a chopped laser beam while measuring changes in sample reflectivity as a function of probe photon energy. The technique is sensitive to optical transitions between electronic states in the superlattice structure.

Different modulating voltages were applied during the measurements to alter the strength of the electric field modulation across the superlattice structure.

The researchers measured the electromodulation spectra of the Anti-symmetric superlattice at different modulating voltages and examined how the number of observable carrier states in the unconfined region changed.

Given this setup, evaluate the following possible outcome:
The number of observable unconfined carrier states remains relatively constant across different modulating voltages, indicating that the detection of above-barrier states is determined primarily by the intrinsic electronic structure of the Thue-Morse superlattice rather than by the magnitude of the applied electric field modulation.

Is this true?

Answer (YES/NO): NO